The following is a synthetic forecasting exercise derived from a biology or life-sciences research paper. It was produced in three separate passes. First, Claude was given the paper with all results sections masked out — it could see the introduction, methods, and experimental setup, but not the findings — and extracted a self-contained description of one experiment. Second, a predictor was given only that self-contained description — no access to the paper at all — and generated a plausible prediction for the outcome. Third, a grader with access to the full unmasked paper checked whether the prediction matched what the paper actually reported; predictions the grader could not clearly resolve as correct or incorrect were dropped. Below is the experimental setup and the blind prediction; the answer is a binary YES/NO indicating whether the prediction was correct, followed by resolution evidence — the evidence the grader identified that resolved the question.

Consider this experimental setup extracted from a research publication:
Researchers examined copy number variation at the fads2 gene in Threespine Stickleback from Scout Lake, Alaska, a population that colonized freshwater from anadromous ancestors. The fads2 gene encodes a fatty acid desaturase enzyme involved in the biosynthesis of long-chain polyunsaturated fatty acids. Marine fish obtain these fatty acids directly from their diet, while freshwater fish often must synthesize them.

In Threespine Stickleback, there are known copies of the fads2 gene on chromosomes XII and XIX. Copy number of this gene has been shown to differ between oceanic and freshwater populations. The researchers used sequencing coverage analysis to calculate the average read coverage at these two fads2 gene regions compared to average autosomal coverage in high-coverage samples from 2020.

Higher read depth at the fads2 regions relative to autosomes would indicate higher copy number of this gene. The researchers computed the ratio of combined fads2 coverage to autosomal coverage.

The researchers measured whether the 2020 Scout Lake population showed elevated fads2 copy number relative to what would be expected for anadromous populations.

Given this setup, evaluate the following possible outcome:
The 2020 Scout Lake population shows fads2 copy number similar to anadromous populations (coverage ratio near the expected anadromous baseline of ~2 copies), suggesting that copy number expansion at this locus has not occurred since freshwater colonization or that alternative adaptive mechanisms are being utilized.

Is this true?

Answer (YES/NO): YES